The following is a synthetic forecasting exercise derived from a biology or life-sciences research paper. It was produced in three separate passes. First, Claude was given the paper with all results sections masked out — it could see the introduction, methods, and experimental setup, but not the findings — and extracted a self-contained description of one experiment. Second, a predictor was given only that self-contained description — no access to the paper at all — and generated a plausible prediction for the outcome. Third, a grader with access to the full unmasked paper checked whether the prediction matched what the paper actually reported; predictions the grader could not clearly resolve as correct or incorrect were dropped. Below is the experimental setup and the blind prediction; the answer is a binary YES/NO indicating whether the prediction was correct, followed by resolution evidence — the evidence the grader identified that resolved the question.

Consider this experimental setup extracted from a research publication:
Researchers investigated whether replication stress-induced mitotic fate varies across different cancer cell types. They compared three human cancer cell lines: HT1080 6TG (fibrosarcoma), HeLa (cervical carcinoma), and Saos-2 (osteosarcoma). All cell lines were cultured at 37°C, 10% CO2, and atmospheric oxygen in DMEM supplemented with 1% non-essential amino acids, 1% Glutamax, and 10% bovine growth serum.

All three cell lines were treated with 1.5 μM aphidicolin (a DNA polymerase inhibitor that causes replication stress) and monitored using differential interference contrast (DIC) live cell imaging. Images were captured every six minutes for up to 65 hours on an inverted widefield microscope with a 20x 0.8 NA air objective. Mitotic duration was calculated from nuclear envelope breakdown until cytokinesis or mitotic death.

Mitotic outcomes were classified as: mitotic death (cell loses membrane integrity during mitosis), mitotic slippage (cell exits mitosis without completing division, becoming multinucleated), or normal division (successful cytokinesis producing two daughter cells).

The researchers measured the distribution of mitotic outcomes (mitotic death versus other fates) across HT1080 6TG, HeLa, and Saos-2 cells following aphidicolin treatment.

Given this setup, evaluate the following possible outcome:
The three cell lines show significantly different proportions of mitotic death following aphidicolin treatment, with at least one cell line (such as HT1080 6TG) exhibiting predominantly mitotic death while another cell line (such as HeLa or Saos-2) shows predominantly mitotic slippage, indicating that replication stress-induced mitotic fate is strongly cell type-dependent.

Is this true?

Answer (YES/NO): NO